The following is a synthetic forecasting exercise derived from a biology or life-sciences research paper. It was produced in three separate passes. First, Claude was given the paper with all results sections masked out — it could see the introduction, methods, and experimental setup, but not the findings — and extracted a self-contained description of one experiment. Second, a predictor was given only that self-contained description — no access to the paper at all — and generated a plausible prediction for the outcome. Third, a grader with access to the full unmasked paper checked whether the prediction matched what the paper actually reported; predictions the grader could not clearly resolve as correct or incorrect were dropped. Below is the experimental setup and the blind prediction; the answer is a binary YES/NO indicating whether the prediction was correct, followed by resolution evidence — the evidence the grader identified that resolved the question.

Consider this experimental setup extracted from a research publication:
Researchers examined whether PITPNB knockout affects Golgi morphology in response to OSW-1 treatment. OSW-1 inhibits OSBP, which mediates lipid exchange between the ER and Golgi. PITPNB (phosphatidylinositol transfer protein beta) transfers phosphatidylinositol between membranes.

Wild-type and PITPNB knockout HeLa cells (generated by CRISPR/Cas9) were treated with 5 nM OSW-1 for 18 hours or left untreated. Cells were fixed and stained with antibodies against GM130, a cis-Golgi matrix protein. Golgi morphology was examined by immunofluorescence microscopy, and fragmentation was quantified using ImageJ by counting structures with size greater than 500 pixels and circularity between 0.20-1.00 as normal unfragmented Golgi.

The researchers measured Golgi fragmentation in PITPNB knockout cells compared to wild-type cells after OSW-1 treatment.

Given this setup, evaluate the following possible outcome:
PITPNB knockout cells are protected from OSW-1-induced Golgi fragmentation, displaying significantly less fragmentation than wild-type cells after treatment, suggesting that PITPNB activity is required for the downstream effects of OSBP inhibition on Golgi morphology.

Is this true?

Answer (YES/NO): YES